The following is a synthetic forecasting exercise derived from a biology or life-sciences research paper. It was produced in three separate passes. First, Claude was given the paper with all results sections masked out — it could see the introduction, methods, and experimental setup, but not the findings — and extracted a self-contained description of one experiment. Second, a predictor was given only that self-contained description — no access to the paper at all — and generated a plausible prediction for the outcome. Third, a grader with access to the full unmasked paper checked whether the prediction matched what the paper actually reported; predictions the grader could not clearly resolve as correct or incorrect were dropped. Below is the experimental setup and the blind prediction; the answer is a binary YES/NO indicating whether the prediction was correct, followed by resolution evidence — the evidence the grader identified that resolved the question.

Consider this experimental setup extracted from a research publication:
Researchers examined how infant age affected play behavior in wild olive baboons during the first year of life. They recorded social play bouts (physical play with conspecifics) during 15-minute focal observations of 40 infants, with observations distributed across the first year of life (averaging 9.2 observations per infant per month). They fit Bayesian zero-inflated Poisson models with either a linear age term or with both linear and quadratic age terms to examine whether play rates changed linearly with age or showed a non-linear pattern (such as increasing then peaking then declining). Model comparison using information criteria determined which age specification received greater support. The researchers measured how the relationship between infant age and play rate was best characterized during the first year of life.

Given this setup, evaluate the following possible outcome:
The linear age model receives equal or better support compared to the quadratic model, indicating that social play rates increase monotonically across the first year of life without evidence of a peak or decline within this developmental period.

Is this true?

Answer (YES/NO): NO